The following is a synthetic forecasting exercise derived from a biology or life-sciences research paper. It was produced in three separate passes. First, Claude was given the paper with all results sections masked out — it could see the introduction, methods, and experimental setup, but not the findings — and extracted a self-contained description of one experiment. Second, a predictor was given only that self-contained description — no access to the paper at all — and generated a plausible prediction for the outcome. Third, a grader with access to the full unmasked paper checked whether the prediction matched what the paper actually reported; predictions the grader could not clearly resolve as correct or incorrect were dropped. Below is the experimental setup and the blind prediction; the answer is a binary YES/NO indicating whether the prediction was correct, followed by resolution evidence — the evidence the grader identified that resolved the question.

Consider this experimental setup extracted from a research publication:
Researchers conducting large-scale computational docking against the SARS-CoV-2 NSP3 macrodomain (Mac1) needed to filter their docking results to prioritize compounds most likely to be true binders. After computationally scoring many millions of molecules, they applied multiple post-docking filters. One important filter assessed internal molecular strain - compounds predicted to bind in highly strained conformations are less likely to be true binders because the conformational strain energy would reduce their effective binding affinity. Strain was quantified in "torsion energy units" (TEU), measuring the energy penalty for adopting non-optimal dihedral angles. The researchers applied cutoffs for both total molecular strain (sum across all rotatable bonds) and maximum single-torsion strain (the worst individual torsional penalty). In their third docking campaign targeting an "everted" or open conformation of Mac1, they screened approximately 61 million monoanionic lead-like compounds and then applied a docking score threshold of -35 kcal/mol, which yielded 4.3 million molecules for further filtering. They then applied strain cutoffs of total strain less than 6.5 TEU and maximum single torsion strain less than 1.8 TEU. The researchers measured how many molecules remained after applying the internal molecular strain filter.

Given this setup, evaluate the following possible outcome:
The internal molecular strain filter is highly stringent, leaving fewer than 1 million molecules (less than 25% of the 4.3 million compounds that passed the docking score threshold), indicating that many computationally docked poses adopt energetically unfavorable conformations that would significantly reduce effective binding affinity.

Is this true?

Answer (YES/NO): NO